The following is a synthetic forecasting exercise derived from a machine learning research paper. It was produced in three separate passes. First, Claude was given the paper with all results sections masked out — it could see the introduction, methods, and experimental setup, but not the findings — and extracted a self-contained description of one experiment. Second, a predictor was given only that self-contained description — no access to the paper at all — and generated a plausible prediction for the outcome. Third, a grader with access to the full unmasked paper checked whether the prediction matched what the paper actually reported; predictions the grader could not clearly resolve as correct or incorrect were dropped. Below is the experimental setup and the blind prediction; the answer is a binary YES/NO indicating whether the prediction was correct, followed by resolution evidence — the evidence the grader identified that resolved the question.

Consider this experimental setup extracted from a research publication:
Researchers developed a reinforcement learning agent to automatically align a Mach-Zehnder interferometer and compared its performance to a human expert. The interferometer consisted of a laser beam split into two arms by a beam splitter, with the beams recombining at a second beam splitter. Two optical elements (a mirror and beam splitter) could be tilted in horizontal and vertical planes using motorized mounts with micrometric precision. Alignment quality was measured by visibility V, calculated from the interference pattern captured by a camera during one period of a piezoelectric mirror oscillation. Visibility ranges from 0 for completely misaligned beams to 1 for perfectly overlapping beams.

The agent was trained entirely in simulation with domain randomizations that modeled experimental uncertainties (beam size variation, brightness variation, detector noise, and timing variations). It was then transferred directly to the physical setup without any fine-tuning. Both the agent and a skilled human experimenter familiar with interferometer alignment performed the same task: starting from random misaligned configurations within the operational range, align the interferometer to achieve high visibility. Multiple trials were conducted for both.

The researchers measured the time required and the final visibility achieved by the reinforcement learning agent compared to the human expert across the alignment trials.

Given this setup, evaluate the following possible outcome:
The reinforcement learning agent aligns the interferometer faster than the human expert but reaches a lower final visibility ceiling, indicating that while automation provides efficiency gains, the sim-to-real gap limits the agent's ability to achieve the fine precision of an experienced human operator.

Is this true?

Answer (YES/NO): NO